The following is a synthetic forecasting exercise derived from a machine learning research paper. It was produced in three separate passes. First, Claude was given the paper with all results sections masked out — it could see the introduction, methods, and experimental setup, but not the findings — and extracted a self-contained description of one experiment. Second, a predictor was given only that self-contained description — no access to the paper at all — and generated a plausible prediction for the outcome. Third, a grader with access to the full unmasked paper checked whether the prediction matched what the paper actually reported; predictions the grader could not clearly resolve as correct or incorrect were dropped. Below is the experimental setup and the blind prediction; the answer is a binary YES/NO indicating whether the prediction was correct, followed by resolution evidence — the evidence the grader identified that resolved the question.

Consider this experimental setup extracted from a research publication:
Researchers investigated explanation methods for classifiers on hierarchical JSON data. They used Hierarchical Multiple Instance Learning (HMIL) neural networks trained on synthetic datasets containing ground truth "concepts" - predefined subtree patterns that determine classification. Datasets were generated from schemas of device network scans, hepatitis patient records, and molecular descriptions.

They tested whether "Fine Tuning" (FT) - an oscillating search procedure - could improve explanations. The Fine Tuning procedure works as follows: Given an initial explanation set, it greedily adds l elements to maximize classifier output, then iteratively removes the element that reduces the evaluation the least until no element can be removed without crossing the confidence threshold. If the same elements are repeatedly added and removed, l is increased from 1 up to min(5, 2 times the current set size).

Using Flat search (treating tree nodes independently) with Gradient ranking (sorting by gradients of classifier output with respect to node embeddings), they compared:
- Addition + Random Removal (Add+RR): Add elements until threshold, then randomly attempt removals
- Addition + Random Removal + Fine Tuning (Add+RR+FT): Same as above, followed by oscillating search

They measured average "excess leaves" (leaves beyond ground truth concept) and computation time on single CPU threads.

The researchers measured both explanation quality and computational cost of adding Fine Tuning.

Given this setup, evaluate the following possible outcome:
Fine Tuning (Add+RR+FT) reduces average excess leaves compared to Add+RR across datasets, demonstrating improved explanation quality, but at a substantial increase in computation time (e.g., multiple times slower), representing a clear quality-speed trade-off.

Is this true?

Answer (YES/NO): YES